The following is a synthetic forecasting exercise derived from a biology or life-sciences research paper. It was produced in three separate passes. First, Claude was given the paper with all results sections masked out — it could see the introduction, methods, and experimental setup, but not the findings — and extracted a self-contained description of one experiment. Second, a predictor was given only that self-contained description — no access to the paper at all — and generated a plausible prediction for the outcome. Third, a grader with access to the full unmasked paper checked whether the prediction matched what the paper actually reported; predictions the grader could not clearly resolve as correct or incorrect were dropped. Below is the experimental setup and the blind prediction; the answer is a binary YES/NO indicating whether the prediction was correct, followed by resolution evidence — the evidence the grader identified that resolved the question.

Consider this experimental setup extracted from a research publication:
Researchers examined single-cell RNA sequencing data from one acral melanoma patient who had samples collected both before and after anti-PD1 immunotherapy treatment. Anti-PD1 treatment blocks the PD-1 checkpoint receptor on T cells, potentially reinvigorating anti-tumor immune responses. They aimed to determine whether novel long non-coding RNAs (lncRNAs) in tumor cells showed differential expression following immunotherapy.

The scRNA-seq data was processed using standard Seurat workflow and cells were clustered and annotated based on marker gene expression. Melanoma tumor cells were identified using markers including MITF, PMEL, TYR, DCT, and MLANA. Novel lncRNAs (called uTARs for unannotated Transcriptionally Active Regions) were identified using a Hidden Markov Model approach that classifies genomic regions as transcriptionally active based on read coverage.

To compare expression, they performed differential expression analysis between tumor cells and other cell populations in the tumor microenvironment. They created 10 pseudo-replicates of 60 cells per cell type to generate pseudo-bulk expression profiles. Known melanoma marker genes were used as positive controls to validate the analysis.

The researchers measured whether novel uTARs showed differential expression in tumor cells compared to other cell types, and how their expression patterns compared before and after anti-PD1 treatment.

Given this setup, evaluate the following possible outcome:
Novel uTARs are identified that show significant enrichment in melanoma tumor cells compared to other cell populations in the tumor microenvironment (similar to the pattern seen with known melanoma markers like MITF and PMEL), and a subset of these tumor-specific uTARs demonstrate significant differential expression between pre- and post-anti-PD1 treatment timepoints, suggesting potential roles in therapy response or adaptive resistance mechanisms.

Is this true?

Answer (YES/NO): YES